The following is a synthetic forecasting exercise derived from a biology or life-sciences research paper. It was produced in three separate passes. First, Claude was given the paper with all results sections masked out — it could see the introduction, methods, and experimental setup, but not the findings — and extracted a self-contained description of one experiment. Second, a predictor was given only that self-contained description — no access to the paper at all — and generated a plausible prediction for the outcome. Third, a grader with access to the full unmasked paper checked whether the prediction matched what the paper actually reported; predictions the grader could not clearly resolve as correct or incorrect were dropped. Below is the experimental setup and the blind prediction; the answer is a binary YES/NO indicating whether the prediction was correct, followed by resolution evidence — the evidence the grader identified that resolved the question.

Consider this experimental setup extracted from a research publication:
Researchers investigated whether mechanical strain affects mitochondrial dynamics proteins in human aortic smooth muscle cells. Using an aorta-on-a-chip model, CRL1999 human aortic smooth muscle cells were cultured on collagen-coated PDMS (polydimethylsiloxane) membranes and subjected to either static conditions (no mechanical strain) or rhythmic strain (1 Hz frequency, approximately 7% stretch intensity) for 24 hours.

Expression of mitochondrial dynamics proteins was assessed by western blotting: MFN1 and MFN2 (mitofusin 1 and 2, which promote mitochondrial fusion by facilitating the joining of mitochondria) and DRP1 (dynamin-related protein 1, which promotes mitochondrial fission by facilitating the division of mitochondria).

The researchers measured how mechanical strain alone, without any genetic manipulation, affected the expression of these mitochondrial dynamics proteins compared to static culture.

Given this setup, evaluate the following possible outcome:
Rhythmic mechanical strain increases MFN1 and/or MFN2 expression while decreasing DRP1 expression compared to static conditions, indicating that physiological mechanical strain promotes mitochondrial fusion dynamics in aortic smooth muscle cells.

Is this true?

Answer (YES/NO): NO